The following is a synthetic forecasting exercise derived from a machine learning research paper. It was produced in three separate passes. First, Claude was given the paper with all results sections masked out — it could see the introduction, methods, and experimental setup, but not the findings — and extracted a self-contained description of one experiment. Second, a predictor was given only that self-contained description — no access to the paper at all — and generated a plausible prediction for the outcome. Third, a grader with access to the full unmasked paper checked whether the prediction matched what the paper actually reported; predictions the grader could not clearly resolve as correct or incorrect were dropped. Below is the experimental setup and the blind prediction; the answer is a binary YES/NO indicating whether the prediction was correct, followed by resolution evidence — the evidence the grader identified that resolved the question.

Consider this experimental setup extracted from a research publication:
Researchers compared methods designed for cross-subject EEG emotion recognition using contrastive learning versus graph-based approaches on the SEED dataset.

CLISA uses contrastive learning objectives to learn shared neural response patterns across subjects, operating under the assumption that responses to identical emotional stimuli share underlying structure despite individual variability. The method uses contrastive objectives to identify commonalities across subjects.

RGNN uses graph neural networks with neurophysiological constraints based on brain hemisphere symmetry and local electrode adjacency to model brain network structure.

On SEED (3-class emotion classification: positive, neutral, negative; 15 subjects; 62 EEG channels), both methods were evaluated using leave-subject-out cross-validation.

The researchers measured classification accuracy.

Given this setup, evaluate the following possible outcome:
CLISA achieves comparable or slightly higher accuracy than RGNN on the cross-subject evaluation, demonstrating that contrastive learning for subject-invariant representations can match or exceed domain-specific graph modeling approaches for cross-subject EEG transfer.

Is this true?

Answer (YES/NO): NO